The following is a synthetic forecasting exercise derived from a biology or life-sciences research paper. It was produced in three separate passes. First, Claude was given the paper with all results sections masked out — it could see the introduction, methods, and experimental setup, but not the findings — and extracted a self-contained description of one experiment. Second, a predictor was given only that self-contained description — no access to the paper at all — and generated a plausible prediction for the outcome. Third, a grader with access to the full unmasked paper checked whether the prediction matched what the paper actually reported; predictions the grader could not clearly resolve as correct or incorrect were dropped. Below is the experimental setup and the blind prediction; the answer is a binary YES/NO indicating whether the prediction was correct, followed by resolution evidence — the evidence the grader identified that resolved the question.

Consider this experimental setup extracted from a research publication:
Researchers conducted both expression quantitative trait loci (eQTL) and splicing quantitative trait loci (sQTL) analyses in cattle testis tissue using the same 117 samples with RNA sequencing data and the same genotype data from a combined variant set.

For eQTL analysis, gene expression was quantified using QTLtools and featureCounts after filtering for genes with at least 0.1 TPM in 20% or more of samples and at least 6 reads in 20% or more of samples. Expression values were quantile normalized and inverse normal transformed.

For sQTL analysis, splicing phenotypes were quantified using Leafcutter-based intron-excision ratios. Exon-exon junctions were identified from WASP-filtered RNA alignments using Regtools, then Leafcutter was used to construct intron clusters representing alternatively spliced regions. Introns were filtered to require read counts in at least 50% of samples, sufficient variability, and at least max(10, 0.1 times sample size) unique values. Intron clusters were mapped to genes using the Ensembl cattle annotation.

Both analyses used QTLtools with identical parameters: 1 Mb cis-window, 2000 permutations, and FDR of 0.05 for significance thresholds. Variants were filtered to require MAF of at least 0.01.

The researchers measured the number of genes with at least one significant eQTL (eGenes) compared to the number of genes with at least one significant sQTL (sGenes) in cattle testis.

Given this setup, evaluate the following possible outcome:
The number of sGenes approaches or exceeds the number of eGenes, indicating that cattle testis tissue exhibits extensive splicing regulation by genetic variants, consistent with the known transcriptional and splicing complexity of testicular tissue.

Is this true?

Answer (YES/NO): NO